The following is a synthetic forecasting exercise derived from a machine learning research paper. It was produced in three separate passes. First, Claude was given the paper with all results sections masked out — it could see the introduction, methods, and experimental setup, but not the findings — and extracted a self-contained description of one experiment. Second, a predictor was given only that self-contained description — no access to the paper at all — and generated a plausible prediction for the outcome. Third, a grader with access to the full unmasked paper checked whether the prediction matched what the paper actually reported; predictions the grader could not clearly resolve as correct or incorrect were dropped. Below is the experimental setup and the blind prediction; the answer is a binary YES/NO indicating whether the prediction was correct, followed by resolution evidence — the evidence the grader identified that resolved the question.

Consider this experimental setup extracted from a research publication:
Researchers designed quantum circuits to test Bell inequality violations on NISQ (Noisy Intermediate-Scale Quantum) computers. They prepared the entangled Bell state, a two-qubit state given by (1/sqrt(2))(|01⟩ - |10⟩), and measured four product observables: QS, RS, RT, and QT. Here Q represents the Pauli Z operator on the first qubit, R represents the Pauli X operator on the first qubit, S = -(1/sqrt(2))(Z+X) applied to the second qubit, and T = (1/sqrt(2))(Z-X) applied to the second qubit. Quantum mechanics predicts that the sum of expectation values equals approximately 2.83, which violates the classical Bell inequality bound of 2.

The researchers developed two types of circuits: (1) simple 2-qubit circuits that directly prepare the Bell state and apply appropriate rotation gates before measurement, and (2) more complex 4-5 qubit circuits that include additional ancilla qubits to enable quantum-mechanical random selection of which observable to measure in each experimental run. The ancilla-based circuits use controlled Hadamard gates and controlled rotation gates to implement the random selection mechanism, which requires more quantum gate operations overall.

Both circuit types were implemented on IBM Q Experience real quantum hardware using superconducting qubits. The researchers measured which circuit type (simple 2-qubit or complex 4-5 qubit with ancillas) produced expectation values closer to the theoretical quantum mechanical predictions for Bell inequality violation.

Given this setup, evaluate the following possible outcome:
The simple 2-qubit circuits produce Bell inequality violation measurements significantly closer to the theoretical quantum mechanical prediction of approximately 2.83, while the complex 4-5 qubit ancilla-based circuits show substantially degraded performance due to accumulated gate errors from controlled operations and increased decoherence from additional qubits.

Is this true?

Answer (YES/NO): YES